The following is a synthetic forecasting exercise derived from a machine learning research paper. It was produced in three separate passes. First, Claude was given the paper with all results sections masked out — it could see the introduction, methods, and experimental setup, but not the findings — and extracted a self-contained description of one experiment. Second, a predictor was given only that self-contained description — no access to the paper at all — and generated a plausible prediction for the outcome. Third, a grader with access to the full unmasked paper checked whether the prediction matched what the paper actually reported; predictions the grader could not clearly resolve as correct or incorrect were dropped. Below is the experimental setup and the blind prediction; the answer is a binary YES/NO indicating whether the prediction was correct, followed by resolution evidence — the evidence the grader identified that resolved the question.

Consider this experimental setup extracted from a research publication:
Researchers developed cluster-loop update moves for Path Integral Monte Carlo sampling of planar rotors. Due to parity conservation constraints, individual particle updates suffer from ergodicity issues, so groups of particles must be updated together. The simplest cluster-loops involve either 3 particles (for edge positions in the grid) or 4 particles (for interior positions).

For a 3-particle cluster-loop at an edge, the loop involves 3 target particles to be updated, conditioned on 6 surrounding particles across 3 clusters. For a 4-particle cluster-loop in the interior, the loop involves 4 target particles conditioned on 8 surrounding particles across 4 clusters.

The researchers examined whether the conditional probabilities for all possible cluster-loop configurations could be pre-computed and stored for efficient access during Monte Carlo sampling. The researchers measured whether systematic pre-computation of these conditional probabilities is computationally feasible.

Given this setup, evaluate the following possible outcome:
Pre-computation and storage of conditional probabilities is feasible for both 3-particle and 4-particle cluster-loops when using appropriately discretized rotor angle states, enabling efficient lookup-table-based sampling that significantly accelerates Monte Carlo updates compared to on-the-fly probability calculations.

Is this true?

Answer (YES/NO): NO